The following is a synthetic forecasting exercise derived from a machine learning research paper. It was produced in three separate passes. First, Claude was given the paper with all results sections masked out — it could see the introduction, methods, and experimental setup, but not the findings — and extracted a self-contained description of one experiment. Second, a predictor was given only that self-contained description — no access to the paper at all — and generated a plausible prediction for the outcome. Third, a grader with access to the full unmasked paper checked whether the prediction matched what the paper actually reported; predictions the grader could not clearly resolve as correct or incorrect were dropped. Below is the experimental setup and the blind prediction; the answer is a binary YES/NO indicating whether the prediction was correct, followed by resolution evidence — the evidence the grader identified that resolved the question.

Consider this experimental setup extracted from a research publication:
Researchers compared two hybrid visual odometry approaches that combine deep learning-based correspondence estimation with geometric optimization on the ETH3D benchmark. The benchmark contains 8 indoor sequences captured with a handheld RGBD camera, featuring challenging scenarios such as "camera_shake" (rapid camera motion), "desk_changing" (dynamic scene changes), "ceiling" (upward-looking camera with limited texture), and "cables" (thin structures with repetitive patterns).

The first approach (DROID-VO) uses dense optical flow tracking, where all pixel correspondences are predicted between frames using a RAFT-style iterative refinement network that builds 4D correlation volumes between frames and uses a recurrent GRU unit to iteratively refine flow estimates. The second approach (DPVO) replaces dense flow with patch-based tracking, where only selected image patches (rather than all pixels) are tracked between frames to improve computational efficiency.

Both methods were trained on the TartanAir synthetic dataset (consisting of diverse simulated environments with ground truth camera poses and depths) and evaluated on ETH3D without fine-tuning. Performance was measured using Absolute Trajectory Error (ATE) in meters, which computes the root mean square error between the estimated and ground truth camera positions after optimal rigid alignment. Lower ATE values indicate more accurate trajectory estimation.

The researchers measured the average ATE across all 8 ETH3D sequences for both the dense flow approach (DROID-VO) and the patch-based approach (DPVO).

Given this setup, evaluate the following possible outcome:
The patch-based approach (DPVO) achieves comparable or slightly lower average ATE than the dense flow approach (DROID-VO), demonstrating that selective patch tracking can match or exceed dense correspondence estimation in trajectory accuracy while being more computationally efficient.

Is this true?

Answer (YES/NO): NO